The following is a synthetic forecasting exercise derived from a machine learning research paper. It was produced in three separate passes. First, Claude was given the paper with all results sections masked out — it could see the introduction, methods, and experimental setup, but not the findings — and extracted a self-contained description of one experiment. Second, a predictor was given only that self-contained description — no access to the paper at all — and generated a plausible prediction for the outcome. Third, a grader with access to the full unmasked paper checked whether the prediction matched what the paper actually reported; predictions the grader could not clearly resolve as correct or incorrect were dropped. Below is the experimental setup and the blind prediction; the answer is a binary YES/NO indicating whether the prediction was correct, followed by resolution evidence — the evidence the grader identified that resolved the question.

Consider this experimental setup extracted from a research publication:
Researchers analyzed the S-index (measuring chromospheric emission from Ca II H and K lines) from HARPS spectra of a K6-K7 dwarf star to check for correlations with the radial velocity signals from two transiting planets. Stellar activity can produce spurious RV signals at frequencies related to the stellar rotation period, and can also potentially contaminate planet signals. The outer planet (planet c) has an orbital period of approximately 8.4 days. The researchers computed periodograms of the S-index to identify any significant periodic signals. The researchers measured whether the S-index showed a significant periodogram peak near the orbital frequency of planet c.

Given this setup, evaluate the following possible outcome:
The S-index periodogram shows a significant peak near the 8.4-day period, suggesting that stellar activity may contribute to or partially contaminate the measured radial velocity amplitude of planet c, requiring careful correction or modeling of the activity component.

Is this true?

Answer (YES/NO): NO